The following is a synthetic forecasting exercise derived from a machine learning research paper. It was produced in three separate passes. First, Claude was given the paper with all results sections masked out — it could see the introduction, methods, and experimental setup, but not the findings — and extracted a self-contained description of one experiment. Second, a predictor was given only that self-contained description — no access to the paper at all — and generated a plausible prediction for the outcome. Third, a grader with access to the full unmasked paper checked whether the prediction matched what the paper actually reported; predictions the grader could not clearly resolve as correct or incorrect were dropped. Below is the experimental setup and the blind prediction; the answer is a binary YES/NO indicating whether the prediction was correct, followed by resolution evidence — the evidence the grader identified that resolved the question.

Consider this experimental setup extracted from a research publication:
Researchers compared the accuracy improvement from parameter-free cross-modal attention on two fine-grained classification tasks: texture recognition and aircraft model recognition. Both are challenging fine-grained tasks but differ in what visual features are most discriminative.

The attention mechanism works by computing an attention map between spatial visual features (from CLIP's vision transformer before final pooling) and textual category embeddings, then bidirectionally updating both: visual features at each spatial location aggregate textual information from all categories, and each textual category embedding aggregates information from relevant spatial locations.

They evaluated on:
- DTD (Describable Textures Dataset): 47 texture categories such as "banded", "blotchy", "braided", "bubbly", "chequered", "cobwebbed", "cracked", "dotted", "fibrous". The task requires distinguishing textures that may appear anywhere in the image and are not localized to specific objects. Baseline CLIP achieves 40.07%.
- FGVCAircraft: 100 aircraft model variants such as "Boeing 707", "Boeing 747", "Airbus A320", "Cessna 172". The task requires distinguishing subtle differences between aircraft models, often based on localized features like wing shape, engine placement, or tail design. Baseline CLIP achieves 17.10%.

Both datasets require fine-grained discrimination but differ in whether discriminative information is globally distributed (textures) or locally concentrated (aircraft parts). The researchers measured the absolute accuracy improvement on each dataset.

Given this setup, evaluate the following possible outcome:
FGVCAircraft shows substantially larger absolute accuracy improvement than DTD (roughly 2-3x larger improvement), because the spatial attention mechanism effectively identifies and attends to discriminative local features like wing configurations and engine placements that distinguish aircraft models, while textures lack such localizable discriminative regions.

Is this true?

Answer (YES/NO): NO